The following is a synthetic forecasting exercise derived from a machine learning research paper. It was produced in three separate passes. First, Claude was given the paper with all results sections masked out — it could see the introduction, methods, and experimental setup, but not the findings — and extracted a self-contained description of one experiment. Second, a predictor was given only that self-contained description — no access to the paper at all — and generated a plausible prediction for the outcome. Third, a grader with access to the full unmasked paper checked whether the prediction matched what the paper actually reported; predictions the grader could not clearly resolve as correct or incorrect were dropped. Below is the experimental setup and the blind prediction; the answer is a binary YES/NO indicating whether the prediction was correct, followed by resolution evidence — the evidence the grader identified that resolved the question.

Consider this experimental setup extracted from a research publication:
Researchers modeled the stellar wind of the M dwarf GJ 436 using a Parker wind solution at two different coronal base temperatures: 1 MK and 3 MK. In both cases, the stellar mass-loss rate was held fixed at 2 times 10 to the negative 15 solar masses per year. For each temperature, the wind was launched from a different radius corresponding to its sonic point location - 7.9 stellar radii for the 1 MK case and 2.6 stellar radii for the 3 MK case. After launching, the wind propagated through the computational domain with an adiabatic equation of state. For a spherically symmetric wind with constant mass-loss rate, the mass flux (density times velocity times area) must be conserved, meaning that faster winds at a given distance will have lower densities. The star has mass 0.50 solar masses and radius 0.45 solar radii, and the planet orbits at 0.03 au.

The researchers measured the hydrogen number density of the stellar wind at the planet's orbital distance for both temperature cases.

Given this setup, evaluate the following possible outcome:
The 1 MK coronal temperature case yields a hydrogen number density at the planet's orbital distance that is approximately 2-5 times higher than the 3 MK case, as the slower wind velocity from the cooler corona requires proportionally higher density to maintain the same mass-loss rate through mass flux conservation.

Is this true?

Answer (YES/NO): NO